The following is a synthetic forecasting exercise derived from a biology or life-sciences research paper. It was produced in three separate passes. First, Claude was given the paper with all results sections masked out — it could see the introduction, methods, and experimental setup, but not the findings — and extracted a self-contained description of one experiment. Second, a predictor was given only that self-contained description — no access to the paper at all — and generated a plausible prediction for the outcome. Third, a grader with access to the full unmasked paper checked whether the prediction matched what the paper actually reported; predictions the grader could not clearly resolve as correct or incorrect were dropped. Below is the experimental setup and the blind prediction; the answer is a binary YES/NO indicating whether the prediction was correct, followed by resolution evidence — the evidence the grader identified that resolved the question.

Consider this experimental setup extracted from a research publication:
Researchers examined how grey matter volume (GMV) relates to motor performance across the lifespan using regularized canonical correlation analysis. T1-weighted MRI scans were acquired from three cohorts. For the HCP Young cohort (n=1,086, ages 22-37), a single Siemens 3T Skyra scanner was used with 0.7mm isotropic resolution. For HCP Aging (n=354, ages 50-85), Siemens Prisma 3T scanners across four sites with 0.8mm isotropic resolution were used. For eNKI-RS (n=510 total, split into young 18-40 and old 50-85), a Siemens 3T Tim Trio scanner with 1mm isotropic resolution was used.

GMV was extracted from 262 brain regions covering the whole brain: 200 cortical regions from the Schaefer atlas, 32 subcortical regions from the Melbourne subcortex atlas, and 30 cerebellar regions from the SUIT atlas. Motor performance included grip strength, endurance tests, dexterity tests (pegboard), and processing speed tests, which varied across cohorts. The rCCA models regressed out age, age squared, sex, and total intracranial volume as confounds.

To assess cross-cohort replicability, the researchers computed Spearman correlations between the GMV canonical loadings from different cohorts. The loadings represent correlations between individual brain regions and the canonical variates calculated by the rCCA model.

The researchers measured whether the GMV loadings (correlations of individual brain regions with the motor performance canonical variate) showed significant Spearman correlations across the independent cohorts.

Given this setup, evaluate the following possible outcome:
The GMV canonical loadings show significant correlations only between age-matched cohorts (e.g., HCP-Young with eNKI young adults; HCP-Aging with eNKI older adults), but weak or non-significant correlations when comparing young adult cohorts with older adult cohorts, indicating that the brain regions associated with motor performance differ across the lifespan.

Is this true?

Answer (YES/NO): NO